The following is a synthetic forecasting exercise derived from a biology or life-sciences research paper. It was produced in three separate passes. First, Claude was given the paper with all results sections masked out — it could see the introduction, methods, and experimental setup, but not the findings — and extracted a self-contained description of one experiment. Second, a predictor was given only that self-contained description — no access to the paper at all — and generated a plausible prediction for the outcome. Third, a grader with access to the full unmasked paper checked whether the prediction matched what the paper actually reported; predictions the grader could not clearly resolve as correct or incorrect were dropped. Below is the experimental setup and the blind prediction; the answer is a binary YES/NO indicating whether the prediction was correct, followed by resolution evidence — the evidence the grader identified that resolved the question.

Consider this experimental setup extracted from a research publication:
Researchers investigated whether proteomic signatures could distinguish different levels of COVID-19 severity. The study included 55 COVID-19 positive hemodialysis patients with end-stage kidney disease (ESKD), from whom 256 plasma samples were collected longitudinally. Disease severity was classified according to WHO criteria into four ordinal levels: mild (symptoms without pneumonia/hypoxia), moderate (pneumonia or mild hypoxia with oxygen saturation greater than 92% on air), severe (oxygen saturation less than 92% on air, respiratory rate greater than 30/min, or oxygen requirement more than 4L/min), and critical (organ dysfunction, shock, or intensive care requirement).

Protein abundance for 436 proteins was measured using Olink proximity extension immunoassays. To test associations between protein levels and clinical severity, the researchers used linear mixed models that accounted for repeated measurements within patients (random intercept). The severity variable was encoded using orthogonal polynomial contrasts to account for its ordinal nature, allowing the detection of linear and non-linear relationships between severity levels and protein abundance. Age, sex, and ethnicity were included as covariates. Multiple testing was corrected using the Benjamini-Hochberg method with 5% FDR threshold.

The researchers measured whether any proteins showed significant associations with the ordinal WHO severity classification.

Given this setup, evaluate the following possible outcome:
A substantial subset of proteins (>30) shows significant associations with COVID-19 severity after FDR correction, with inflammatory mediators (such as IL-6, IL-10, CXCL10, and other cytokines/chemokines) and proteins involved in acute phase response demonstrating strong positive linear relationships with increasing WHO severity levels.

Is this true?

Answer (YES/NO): YES